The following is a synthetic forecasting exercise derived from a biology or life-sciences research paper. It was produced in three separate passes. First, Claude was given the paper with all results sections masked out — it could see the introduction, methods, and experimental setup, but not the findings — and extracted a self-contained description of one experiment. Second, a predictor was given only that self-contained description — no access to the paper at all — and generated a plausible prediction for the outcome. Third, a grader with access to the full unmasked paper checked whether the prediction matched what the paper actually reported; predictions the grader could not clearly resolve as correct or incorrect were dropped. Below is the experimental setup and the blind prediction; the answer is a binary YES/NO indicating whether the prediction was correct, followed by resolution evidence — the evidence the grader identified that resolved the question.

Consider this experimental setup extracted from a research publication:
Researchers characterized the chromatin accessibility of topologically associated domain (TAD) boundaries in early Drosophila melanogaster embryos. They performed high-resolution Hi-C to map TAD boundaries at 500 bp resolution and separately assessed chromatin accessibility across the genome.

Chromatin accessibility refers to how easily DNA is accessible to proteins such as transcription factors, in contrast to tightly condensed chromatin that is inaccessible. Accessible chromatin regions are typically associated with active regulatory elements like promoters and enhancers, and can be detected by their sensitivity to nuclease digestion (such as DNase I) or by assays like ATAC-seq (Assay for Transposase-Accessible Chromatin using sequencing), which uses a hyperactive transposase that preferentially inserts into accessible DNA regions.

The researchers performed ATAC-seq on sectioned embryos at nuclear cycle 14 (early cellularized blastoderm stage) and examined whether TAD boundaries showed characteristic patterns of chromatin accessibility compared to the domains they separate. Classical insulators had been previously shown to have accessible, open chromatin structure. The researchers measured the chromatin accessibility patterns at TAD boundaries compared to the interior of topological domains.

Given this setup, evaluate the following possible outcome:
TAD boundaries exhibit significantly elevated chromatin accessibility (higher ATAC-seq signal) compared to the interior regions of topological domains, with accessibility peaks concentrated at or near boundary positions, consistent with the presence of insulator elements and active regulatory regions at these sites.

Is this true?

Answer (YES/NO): YES